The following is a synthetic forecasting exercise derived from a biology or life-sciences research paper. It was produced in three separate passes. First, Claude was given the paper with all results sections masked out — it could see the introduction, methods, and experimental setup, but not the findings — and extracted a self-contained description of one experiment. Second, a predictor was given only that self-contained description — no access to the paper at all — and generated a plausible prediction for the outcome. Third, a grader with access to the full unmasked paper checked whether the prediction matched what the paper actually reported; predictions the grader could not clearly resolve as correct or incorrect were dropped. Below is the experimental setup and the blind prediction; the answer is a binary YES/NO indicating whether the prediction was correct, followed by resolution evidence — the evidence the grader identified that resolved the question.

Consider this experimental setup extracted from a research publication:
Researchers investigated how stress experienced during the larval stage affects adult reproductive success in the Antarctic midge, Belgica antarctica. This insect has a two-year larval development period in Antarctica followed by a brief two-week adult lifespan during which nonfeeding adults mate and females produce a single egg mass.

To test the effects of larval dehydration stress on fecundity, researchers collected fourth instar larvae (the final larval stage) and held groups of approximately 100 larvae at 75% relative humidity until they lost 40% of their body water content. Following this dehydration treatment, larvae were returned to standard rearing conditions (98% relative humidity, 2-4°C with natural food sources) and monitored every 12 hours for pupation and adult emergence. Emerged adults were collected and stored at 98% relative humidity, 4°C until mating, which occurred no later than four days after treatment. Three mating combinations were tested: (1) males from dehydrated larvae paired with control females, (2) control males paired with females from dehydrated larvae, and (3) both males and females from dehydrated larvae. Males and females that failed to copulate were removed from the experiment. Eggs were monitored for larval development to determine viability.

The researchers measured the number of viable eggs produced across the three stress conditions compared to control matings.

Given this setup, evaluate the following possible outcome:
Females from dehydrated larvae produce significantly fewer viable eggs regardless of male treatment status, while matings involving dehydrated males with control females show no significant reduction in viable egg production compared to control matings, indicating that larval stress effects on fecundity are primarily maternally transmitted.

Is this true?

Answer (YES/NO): NO